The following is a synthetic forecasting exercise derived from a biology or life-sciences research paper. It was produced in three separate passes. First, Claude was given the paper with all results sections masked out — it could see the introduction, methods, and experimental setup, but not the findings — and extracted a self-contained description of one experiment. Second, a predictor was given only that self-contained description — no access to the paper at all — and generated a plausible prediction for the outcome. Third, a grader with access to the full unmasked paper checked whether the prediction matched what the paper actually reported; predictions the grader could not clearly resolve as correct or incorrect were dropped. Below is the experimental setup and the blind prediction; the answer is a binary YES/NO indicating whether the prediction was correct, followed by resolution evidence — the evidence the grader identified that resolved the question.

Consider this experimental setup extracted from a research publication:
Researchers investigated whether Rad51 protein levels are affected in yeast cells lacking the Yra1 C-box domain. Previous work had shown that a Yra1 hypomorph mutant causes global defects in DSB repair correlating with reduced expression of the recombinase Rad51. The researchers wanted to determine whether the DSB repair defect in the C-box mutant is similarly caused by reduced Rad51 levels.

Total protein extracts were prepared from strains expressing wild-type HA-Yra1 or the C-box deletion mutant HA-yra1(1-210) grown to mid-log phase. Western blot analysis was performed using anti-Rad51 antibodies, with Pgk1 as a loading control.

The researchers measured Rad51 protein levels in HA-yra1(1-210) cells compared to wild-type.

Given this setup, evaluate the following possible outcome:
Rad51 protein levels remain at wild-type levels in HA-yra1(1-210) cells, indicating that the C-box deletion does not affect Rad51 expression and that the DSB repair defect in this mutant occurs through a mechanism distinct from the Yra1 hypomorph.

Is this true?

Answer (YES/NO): YES